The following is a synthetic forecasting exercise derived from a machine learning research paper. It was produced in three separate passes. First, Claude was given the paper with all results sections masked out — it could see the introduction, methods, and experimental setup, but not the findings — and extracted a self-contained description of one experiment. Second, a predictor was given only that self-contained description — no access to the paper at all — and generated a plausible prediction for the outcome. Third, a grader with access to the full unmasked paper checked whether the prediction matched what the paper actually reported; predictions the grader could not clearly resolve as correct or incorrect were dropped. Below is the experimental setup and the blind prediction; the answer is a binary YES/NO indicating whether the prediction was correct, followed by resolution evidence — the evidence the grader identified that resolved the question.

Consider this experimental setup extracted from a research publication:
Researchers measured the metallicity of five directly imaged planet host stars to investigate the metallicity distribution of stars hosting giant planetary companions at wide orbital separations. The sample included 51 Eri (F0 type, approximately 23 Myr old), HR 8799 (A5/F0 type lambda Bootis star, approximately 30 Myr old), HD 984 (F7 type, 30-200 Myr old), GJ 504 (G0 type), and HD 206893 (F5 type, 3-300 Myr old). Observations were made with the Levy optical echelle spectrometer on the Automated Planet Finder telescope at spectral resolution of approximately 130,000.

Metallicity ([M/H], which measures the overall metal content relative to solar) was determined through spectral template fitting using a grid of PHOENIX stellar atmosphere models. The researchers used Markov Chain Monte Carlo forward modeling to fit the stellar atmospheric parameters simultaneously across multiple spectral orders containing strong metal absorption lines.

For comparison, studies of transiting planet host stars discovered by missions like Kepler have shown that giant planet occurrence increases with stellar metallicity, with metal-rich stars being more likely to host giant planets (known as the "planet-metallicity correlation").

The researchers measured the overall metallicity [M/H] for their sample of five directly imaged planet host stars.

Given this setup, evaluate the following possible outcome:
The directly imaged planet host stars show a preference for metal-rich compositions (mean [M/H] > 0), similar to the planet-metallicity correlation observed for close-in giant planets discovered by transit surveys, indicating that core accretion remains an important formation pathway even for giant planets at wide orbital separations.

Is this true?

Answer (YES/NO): NO